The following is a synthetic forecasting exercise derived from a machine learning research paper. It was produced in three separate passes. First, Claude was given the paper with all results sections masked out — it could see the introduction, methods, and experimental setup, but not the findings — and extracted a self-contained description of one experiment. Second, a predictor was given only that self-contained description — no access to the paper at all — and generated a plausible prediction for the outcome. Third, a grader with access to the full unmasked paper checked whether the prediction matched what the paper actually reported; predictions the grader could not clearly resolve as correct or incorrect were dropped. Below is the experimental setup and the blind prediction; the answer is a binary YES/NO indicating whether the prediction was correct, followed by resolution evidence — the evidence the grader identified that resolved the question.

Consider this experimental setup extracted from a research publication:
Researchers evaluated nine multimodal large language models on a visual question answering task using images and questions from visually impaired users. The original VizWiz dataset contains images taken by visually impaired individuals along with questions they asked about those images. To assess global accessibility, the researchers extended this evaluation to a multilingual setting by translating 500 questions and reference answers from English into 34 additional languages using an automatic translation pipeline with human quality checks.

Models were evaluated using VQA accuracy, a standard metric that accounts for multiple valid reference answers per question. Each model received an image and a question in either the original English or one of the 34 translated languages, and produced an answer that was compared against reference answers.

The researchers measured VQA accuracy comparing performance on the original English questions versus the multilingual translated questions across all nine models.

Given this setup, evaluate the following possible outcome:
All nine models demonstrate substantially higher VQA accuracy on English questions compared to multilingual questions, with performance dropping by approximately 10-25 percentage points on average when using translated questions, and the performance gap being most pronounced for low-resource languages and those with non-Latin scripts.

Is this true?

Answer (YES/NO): NO